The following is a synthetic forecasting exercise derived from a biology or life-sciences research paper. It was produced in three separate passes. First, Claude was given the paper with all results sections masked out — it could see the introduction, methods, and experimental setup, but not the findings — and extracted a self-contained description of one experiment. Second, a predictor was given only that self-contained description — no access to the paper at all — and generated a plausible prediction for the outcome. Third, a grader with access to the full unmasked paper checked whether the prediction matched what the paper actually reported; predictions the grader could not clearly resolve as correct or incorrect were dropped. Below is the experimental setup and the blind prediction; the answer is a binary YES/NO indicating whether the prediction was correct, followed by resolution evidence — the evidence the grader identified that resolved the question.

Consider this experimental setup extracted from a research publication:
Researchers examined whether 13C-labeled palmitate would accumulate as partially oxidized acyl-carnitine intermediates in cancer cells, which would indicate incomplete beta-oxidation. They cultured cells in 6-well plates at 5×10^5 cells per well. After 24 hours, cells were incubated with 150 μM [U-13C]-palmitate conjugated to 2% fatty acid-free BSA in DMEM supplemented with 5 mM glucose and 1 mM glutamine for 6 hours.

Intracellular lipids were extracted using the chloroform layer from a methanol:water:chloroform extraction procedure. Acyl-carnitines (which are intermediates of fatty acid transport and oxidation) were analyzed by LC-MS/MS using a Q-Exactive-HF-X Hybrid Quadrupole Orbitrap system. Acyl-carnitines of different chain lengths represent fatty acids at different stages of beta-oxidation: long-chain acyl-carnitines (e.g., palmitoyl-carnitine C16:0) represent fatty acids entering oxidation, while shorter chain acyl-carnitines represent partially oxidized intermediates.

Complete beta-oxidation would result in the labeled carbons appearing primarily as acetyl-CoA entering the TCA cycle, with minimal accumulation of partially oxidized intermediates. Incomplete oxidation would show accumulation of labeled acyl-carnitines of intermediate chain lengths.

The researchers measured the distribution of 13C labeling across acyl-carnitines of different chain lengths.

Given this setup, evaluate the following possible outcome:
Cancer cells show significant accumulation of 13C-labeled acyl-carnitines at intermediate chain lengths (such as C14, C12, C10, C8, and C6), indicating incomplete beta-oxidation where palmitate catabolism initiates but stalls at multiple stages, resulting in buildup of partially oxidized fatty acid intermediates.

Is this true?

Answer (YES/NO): YES